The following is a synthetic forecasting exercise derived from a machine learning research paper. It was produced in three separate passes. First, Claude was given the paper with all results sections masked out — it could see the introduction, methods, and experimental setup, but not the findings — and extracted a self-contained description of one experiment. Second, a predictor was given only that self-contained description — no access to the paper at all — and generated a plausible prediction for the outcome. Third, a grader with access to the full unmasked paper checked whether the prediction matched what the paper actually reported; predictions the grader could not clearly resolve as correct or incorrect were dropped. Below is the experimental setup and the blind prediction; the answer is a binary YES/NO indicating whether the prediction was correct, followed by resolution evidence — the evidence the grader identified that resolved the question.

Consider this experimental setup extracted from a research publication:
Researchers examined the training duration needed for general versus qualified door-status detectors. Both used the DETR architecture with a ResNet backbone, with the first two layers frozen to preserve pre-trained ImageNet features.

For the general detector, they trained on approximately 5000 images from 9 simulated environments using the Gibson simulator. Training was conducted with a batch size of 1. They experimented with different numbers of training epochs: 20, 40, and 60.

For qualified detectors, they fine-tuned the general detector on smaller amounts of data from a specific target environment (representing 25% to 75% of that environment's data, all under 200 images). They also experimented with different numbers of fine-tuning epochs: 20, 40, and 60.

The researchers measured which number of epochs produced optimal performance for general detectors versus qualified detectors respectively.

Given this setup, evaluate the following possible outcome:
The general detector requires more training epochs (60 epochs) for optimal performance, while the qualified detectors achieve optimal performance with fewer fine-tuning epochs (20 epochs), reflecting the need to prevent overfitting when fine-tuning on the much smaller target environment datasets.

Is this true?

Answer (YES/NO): NO